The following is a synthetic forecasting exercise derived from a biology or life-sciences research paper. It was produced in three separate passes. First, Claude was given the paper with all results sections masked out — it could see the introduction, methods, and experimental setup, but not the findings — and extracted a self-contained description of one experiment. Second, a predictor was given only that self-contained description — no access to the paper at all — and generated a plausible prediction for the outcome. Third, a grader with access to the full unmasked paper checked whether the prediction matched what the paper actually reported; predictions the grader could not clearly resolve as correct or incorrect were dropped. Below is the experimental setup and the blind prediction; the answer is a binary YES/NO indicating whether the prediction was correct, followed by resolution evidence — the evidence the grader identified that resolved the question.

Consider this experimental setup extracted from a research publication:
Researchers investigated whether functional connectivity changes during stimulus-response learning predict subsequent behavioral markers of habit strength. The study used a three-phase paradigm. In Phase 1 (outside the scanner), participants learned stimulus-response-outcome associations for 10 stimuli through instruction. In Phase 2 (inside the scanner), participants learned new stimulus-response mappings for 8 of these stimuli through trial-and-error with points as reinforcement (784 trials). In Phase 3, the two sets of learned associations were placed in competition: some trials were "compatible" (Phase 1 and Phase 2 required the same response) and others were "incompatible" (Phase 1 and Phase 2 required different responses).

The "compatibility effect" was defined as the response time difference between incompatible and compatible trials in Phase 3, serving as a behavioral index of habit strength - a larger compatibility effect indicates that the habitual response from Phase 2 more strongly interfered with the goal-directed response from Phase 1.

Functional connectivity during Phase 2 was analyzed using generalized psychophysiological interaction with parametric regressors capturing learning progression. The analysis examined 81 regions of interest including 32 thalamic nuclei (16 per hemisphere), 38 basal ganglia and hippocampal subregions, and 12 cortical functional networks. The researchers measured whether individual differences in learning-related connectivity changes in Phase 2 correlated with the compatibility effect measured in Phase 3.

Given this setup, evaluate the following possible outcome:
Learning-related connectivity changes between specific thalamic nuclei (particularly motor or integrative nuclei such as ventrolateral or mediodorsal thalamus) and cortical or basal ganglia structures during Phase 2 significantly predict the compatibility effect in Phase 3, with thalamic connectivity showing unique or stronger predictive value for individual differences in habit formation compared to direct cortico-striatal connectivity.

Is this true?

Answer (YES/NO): NO